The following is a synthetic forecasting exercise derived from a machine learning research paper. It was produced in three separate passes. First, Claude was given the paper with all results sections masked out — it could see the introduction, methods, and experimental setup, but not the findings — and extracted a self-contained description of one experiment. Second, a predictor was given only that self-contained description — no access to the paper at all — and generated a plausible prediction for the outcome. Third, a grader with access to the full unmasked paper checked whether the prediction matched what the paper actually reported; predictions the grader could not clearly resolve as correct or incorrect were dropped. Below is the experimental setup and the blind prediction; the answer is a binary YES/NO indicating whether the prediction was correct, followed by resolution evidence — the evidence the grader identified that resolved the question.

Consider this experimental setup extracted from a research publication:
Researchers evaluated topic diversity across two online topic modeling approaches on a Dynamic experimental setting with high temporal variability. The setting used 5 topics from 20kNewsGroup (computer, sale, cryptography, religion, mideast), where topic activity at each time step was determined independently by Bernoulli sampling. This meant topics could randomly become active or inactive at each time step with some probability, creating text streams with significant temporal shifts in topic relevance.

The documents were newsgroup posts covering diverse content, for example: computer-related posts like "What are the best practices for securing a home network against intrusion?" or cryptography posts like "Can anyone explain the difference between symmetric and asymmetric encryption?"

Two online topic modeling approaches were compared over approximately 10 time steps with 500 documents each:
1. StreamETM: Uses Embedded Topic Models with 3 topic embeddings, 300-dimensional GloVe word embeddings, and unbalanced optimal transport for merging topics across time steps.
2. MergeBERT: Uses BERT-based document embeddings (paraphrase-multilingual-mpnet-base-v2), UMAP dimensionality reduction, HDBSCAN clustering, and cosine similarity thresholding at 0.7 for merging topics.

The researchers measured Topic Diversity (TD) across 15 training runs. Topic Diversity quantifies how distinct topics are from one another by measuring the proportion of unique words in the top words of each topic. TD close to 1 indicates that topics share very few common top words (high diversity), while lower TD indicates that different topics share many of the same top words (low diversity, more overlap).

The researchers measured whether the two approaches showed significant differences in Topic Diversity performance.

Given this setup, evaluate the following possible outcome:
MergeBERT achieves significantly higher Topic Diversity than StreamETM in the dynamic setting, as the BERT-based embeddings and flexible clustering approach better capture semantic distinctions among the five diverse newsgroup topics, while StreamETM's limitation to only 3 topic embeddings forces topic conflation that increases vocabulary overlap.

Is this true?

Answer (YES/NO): NO